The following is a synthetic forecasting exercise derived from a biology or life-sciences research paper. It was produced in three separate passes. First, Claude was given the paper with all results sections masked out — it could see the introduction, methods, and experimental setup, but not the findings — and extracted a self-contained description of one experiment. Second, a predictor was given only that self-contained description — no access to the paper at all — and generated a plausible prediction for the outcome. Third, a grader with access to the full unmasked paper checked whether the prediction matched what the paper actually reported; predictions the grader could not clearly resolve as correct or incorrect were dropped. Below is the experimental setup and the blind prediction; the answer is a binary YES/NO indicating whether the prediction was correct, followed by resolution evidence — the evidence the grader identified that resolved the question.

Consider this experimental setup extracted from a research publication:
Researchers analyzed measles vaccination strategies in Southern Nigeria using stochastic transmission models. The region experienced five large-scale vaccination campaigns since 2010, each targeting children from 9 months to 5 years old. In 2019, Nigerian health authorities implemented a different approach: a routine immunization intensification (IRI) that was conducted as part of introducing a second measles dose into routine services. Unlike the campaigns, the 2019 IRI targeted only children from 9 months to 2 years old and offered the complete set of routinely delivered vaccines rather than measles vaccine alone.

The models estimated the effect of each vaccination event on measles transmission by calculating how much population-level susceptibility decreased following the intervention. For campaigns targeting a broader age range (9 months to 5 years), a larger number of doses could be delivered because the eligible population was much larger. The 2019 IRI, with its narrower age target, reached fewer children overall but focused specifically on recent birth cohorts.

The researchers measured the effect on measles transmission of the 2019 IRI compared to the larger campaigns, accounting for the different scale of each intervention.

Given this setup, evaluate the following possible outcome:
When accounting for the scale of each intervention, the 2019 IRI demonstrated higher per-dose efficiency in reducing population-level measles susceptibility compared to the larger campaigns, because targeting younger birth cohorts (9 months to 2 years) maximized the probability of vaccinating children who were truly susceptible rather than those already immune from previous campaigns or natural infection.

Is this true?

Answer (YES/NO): YES